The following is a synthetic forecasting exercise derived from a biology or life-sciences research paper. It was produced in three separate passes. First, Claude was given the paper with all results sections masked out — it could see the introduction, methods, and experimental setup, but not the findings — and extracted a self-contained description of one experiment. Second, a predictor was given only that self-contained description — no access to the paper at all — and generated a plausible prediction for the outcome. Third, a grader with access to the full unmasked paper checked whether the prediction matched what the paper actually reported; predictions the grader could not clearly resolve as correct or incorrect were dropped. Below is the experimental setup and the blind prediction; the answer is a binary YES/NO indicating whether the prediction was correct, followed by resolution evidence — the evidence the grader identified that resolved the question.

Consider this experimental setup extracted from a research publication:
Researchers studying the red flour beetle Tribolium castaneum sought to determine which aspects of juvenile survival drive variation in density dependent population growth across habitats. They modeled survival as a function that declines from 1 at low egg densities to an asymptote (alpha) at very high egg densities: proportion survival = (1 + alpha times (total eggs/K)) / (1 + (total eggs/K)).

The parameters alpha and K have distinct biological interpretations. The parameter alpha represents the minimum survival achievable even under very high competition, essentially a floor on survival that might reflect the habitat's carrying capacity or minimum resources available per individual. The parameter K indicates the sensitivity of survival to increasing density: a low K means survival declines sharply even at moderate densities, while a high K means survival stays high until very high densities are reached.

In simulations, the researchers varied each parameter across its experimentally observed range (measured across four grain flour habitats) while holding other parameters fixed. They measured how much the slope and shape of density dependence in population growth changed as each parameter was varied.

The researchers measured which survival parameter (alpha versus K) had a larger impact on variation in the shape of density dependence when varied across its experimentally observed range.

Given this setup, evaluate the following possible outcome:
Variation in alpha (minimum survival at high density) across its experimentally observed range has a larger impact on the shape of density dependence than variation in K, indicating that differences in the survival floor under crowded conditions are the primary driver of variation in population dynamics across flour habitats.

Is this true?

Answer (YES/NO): NO